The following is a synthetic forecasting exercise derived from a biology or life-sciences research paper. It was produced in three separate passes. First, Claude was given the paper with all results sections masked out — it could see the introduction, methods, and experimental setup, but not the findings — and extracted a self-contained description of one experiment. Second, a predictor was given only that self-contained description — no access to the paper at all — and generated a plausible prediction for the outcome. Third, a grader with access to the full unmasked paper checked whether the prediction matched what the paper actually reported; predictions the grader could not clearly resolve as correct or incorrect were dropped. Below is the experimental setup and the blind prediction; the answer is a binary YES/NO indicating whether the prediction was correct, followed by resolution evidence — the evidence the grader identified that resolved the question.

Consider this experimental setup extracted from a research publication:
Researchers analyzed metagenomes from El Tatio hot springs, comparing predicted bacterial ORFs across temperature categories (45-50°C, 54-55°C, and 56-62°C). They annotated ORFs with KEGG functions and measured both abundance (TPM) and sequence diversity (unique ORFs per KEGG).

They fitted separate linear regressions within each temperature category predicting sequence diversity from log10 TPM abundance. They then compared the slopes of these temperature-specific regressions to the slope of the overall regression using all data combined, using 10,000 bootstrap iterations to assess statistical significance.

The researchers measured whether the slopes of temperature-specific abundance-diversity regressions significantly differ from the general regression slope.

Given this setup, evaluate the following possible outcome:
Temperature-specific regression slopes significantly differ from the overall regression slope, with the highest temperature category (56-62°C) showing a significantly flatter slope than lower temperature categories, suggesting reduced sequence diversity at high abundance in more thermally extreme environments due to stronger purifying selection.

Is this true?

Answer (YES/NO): NO